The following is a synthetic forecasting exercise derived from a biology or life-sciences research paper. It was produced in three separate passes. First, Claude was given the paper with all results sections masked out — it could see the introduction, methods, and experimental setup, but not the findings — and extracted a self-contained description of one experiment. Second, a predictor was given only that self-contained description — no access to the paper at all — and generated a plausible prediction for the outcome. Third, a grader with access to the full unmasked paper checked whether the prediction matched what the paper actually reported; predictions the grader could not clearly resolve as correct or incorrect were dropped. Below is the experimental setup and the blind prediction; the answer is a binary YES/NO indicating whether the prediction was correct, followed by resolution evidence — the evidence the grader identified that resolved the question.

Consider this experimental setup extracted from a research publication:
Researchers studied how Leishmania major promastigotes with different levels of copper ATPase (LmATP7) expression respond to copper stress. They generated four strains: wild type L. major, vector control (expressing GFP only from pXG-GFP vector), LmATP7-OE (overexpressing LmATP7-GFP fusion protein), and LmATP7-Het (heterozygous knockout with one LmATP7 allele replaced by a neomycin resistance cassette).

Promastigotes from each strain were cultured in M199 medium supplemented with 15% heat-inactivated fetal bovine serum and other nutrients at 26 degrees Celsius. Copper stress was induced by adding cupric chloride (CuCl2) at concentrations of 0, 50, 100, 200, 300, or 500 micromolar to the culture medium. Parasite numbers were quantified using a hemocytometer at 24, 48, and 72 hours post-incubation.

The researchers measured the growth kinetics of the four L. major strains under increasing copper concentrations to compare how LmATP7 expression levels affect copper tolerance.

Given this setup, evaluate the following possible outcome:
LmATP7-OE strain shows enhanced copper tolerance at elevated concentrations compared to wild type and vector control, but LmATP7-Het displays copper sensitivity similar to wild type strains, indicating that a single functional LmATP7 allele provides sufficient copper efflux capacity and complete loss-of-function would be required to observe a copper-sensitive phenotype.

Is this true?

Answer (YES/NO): NO